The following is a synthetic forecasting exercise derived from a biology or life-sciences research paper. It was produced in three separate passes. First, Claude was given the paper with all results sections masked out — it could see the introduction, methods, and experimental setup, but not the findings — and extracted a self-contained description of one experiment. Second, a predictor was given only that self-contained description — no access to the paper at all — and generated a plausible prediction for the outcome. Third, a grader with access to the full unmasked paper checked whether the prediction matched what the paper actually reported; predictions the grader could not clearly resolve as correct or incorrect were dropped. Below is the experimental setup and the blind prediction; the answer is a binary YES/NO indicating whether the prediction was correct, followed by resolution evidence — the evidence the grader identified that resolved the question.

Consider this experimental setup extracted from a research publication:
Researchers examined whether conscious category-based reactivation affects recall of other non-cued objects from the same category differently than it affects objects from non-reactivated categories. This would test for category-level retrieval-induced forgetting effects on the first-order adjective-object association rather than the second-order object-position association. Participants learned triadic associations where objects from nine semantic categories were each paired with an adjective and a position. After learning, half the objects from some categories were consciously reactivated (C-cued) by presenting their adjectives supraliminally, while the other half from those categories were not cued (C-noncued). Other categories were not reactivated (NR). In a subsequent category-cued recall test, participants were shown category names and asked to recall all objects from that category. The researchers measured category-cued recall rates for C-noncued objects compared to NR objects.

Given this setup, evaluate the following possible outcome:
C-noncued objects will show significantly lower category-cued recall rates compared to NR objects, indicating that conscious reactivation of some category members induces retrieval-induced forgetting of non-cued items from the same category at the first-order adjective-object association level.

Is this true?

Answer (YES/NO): NO